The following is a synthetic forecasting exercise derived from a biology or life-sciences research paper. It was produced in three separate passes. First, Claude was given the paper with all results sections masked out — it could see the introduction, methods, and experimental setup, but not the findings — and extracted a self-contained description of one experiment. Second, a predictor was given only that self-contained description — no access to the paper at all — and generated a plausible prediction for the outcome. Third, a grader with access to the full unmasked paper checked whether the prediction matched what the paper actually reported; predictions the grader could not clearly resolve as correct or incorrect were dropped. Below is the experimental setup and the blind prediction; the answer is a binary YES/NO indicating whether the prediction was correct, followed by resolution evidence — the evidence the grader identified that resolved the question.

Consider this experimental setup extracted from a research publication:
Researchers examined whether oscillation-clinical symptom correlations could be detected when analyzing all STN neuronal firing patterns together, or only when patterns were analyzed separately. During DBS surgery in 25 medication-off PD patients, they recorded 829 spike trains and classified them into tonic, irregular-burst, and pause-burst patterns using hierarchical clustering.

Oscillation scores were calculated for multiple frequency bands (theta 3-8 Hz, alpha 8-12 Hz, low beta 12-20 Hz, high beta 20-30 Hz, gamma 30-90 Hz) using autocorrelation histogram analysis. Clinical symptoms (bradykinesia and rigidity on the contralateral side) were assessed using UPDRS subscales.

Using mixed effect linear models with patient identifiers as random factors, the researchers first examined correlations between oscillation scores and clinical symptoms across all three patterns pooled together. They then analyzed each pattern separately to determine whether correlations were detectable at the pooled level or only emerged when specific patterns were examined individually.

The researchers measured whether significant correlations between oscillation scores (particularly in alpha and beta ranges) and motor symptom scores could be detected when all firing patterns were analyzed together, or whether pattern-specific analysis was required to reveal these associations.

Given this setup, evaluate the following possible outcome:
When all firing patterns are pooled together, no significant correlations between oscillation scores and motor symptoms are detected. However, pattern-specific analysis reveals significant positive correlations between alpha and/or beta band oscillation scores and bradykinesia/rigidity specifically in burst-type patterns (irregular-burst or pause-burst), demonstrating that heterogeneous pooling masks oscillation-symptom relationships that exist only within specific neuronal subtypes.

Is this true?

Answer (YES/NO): NO